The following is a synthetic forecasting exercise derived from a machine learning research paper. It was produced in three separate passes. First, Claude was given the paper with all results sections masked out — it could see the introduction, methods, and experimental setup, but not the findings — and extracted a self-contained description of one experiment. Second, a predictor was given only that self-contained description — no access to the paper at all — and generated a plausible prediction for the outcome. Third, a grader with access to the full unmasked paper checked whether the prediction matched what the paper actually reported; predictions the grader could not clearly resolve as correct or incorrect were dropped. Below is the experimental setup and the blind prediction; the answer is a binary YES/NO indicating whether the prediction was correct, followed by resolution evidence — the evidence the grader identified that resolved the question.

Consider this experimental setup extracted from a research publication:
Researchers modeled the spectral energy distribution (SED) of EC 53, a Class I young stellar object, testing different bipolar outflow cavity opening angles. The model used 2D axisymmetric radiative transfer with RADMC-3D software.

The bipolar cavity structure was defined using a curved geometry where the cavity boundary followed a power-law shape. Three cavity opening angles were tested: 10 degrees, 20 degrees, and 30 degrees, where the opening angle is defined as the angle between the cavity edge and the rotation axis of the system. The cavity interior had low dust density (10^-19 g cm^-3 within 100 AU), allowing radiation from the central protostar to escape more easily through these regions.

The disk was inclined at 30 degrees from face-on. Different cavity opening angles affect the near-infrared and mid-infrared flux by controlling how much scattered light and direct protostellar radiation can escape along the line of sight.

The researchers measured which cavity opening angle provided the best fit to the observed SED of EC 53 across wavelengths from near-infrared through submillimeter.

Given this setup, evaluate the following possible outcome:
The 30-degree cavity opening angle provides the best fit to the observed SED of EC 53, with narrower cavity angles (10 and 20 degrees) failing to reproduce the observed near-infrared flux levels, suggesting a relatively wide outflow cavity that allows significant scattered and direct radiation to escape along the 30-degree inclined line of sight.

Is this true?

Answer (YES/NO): NO